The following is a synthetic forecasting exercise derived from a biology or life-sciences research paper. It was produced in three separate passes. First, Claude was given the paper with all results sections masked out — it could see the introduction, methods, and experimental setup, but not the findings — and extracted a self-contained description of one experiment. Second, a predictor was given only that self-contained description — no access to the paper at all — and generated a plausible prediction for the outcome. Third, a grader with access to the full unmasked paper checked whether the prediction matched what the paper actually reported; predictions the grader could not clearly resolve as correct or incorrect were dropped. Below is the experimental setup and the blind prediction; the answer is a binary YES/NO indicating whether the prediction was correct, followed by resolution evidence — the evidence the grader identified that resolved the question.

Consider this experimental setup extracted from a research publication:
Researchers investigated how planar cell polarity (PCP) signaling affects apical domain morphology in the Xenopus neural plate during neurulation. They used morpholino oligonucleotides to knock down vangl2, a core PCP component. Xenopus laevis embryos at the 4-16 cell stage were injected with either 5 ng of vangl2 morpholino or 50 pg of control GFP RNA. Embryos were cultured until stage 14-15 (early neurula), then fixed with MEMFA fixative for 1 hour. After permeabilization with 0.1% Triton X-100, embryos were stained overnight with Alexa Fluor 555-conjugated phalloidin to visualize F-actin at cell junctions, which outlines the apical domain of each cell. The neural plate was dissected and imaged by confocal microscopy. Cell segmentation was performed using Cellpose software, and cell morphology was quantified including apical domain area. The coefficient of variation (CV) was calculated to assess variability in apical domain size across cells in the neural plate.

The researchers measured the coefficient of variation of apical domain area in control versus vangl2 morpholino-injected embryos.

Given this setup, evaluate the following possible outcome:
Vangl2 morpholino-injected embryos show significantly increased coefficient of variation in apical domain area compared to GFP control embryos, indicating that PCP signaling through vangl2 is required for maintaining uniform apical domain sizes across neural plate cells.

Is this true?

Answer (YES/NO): NO